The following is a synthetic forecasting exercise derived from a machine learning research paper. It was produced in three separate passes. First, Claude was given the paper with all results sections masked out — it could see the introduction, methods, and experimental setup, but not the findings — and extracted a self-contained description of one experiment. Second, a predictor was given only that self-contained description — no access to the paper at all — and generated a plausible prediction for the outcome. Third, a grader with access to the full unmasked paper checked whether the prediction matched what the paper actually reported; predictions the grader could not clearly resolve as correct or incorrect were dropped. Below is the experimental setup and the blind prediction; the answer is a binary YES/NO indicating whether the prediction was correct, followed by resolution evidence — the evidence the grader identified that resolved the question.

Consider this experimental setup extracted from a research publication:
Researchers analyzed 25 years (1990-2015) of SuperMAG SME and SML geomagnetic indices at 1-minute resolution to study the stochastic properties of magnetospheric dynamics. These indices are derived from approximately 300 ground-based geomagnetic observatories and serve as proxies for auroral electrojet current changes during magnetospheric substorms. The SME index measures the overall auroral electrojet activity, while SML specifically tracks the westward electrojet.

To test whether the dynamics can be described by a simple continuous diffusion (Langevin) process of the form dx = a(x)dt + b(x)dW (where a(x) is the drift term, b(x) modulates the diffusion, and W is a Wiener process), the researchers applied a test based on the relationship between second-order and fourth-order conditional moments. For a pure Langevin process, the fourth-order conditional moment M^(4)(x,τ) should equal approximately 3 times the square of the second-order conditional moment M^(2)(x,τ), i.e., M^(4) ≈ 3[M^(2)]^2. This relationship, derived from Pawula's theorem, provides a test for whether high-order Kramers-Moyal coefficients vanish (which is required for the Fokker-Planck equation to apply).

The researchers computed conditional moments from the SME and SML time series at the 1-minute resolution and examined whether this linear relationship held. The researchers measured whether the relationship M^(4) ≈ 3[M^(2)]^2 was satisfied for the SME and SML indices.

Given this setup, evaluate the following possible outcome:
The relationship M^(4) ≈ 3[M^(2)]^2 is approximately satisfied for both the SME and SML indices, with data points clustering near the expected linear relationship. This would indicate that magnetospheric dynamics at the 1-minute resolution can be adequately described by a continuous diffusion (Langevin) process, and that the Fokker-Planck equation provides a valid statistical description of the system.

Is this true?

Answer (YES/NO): NO